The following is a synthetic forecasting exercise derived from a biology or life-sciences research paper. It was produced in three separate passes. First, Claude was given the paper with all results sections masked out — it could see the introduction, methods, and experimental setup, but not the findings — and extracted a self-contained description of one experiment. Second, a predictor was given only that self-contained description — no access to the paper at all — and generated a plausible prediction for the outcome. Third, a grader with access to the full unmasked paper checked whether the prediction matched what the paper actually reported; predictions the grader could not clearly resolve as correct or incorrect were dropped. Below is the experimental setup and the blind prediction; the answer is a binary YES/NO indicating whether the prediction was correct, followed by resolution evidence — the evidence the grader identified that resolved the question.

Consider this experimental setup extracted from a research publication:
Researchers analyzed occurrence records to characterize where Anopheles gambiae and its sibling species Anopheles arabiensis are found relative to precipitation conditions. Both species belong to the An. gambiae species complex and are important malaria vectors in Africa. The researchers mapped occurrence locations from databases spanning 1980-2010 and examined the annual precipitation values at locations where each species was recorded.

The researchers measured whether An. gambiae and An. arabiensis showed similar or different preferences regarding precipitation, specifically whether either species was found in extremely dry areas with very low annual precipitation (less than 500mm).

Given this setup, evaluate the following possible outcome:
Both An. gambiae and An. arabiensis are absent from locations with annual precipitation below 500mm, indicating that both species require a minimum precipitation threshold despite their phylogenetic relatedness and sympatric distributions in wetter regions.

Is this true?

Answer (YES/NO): NO